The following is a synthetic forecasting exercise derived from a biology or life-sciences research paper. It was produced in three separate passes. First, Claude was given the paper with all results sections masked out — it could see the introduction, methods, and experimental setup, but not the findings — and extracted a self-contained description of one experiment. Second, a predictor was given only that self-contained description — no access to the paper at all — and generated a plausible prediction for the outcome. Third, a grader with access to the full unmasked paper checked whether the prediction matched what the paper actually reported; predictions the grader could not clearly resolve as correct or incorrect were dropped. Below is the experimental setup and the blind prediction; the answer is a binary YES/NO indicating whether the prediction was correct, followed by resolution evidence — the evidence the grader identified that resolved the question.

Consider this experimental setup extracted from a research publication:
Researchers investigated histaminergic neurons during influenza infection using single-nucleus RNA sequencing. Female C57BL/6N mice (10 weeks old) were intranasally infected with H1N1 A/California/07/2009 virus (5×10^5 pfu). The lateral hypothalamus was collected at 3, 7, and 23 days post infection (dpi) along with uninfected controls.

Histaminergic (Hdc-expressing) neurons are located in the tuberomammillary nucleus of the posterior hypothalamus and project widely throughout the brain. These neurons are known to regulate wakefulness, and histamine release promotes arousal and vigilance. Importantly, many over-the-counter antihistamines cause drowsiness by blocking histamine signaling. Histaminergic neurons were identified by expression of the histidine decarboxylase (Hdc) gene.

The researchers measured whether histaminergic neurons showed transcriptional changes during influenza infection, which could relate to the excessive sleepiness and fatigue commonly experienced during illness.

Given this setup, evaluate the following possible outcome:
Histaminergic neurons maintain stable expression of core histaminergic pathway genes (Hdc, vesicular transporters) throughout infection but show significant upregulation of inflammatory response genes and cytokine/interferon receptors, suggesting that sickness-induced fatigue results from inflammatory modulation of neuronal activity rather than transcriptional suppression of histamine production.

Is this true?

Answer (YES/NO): NO